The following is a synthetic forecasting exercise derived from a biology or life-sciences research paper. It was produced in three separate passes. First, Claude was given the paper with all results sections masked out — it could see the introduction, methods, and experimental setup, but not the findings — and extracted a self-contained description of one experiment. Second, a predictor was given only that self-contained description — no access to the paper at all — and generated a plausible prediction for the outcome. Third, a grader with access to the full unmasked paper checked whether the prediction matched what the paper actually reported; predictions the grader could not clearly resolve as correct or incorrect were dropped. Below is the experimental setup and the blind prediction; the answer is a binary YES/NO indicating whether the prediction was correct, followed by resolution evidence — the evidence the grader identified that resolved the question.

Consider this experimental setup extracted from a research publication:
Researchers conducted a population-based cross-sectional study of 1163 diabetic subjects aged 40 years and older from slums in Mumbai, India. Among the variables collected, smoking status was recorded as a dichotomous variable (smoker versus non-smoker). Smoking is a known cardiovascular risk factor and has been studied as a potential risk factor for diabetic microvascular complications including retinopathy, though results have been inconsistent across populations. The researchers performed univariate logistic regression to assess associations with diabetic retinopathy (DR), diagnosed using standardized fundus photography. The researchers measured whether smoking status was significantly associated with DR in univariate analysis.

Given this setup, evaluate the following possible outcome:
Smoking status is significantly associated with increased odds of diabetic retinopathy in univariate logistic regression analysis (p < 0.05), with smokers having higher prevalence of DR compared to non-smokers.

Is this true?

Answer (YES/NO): YES